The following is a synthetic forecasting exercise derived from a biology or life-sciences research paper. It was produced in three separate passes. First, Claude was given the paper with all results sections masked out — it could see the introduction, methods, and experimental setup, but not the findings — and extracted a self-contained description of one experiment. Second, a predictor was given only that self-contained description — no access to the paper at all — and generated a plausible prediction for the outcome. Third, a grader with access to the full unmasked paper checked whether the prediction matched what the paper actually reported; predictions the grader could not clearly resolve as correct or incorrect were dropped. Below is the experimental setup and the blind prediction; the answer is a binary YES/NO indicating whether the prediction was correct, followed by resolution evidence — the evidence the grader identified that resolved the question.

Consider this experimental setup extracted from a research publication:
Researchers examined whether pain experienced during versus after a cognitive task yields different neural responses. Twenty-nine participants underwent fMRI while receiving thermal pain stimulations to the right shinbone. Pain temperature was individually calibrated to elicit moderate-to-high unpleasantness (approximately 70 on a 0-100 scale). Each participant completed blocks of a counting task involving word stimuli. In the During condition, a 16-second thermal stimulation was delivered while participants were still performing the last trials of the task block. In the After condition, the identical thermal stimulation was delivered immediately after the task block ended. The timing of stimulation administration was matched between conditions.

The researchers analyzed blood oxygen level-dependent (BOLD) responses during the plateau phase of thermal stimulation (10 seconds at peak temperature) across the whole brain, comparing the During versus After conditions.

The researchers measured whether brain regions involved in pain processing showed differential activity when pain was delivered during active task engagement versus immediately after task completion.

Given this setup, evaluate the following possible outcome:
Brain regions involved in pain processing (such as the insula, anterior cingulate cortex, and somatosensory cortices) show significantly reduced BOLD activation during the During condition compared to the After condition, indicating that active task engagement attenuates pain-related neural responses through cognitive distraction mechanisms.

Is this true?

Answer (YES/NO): NO